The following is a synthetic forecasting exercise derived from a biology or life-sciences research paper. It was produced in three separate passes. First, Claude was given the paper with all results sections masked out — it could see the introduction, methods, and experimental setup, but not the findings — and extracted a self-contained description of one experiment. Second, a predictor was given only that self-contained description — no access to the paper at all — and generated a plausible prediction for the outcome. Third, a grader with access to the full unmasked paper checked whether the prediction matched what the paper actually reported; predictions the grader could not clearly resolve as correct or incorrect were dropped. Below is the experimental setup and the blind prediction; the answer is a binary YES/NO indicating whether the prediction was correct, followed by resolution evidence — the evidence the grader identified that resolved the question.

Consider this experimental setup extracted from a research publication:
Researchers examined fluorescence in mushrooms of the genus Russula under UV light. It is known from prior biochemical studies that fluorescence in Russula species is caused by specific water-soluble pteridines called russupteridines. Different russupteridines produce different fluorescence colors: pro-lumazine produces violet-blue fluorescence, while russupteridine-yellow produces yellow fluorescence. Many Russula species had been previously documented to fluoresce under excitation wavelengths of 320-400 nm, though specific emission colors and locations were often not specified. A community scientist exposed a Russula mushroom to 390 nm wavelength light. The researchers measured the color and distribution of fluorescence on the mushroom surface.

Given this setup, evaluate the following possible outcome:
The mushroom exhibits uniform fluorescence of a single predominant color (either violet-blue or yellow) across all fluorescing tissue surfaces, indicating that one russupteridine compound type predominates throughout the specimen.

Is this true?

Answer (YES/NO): NO